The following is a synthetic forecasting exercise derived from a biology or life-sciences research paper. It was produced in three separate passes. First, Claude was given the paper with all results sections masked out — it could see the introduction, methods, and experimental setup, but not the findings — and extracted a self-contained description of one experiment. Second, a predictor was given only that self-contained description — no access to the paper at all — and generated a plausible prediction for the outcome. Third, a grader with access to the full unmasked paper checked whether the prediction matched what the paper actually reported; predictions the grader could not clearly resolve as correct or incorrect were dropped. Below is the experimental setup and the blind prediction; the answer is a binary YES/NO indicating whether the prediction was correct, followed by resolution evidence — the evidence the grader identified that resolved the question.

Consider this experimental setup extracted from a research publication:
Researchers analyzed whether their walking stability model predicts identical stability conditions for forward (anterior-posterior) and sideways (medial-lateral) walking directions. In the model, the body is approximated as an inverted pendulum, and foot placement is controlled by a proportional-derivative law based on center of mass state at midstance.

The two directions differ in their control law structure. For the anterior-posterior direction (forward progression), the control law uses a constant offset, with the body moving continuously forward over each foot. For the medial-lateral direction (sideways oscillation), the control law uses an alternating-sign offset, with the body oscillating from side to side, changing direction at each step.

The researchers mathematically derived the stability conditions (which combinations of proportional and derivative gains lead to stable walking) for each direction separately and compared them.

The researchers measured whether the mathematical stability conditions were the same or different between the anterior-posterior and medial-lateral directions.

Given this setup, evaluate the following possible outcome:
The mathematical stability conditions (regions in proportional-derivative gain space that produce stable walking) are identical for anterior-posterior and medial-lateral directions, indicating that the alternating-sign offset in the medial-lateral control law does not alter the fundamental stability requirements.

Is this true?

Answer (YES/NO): YES